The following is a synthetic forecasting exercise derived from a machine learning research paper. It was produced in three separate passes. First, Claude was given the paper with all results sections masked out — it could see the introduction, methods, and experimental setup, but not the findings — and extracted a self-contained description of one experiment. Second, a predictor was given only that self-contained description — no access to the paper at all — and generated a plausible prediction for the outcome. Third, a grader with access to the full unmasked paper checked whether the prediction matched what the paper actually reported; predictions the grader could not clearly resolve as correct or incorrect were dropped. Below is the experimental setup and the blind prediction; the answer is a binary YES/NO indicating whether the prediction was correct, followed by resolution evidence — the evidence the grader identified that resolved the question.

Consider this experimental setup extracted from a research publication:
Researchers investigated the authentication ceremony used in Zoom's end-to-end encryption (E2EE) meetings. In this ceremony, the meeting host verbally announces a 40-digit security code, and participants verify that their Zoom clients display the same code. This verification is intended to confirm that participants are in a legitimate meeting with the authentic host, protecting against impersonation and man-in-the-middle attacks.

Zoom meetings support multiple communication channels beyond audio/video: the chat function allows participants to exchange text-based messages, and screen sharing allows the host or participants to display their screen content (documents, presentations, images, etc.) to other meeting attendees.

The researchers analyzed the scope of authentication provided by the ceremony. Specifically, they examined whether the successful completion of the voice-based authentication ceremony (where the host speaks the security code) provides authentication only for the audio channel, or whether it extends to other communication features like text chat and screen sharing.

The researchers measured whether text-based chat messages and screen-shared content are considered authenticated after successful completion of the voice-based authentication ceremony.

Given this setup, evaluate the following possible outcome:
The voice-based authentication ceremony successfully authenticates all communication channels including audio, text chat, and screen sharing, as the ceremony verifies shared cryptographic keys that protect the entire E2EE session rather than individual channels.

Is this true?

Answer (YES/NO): YES